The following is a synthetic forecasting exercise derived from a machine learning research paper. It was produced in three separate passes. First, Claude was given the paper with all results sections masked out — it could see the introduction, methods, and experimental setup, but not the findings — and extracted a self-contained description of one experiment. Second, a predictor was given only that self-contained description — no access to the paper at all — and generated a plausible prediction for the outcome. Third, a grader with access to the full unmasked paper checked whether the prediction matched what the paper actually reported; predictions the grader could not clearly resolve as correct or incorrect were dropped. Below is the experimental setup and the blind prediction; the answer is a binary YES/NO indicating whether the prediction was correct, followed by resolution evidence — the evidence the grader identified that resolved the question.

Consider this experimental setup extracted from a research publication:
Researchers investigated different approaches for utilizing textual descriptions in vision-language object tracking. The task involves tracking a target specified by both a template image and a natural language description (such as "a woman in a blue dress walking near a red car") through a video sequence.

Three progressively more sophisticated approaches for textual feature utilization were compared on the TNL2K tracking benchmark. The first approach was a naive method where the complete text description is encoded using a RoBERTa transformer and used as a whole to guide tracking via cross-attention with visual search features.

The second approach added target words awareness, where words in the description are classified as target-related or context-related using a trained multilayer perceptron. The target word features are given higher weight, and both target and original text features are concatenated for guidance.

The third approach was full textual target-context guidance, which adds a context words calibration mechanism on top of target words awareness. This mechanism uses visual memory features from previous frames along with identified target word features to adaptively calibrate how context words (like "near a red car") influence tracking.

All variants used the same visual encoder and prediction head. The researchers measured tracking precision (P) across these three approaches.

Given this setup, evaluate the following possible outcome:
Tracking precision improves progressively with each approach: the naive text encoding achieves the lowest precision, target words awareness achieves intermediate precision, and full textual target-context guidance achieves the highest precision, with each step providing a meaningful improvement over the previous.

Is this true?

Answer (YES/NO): NO